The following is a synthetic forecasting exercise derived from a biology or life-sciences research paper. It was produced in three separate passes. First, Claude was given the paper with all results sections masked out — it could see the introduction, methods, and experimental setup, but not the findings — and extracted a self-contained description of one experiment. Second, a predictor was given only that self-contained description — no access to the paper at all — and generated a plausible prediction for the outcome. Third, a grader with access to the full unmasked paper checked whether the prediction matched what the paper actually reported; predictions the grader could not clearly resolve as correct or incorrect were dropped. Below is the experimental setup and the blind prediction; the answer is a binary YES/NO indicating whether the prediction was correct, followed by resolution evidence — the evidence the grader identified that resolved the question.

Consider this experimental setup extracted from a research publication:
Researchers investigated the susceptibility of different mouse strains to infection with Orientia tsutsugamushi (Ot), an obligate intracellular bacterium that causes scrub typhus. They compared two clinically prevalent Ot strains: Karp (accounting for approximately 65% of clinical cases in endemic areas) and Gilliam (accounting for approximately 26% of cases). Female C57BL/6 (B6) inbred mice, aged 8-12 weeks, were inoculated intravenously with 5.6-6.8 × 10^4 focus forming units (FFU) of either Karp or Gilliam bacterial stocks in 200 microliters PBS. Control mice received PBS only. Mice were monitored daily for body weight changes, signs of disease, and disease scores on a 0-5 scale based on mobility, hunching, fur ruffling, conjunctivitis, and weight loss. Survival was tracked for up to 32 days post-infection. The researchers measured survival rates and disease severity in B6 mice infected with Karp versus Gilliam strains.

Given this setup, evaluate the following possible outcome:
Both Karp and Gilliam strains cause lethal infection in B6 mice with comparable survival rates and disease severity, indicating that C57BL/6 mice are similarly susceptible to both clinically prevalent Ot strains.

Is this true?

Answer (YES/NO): NO